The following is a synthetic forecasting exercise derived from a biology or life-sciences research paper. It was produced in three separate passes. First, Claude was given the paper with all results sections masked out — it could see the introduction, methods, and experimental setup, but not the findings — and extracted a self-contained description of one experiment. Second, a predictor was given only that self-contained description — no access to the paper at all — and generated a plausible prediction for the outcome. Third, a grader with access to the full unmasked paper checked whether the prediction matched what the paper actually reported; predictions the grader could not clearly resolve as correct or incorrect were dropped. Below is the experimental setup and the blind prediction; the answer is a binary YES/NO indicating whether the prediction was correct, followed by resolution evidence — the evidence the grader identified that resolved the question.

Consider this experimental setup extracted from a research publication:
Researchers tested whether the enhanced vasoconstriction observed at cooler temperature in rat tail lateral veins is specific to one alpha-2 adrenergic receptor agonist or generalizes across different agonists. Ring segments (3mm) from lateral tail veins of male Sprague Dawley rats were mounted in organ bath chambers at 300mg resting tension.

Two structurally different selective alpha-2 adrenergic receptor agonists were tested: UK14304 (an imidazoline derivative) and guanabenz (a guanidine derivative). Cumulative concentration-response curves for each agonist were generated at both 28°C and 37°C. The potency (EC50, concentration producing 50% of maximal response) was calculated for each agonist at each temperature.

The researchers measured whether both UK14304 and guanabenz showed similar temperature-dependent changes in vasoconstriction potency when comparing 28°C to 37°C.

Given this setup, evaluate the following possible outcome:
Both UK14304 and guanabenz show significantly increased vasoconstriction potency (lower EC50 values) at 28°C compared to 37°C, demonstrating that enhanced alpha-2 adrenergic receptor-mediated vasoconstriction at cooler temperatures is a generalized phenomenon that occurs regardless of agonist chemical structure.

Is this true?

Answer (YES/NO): YES